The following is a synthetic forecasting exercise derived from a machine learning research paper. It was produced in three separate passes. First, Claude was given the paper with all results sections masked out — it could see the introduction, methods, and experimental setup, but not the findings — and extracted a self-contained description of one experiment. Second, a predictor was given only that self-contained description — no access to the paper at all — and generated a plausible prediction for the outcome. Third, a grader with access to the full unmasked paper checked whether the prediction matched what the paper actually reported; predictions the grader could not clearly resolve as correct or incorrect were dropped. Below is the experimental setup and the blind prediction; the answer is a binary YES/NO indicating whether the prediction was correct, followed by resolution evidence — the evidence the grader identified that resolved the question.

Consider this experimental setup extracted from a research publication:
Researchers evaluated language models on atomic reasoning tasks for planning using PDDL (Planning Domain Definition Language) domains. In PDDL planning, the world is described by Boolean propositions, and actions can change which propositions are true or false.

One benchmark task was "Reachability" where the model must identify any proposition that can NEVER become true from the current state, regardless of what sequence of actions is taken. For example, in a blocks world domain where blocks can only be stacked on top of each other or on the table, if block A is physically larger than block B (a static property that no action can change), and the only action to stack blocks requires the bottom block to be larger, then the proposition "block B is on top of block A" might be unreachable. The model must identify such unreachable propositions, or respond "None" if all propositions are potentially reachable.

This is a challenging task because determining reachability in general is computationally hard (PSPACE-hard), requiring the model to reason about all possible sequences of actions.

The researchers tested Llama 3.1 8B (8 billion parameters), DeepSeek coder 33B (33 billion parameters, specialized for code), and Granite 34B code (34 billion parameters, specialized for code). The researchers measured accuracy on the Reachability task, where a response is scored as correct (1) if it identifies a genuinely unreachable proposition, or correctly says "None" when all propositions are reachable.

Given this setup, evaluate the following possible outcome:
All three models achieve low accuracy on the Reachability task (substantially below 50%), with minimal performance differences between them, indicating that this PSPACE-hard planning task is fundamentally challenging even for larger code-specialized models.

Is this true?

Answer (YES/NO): NO